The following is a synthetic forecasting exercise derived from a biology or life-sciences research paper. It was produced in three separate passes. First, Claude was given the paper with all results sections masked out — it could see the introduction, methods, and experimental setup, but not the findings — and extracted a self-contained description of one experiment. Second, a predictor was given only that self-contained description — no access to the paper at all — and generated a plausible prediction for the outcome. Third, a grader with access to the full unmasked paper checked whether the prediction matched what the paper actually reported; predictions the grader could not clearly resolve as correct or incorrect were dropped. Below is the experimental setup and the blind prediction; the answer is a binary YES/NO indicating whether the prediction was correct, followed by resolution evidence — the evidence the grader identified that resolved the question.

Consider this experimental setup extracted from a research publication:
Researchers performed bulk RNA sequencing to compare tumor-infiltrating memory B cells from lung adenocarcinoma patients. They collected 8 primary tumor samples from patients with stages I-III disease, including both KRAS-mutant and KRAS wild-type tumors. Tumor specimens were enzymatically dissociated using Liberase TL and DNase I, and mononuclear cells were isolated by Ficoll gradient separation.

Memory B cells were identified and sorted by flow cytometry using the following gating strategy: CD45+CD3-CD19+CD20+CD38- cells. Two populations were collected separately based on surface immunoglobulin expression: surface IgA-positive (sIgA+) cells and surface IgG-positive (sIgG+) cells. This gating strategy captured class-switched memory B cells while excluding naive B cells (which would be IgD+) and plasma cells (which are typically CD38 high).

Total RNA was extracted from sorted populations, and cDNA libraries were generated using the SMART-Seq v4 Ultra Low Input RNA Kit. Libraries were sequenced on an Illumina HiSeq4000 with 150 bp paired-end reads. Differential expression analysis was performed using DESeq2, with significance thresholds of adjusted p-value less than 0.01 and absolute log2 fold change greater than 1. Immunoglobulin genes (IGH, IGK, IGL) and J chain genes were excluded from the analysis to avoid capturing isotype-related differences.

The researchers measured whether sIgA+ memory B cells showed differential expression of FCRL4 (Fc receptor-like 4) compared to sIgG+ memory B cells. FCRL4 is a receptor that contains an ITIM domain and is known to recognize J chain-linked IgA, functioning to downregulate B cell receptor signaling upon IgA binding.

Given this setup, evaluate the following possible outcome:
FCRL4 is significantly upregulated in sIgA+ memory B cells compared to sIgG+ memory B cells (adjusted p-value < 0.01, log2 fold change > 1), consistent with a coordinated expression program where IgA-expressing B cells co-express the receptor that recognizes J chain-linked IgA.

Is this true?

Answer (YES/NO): YES